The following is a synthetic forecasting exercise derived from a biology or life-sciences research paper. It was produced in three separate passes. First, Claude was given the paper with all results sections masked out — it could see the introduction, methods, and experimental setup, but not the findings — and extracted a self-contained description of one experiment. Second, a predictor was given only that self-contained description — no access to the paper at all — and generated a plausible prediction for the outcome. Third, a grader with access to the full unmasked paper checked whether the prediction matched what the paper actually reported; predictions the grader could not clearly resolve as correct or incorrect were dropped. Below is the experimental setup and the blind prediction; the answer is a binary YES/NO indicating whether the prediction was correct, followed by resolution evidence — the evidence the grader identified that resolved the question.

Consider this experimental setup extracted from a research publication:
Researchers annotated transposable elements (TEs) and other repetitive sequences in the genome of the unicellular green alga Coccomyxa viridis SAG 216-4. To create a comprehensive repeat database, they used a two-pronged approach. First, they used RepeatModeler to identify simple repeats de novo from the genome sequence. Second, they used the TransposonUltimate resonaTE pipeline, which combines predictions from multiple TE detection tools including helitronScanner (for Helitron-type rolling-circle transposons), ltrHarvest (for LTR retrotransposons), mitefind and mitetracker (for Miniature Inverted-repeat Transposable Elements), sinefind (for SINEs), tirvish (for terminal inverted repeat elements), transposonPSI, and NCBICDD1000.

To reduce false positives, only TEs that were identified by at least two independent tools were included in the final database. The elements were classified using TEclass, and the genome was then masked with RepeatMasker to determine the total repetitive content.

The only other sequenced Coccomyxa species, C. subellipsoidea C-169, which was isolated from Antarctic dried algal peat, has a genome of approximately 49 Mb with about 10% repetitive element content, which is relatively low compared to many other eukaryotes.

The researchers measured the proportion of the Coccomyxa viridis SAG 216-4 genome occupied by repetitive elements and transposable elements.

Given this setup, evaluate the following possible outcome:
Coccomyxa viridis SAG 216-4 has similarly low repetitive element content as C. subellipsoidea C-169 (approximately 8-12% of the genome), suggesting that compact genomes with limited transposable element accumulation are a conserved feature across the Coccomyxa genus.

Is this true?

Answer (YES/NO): YES